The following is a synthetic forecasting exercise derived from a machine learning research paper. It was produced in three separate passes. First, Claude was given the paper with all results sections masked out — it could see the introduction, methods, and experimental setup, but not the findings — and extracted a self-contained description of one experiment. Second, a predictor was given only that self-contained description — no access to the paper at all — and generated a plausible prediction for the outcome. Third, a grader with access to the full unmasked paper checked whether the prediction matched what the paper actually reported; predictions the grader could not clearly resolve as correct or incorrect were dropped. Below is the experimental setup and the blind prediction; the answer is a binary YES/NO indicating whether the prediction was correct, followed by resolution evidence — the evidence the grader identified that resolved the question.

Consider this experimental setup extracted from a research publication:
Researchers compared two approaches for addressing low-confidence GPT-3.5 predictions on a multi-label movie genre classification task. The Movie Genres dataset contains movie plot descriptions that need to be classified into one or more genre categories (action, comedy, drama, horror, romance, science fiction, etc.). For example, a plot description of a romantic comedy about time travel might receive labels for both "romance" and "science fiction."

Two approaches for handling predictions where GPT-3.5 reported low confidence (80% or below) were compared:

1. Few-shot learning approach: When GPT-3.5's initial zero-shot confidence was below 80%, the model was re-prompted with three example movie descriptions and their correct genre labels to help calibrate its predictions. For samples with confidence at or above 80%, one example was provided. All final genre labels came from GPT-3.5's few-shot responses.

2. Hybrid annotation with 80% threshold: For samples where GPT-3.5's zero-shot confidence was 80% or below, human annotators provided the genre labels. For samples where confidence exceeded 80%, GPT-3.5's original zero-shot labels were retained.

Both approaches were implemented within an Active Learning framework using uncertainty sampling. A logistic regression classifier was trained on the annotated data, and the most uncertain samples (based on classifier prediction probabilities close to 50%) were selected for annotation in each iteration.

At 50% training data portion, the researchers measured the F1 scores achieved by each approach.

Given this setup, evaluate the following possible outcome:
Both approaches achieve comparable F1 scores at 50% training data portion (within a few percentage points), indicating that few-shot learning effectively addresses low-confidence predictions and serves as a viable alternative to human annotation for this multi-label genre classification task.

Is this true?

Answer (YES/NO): NO